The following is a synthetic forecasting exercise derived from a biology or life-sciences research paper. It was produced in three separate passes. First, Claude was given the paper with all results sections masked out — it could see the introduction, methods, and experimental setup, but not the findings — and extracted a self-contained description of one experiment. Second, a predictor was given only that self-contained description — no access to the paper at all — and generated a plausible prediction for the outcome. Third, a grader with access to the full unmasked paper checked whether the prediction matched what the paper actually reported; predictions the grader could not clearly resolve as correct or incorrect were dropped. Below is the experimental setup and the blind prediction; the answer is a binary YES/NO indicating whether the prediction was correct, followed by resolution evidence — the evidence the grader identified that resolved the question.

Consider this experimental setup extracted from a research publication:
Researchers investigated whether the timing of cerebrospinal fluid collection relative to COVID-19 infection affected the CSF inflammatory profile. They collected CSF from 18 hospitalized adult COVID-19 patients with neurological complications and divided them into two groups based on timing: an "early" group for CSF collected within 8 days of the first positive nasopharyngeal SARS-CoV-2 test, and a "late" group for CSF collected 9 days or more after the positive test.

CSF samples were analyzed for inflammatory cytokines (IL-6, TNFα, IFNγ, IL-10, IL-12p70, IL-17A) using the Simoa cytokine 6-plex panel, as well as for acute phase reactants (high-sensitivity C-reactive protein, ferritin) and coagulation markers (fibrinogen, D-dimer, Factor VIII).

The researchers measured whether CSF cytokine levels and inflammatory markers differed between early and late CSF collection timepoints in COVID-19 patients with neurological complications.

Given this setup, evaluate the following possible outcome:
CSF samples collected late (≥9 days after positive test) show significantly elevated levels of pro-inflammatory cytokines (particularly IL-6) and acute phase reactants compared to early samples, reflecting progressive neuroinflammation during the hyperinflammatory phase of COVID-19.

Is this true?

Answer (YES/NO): NO